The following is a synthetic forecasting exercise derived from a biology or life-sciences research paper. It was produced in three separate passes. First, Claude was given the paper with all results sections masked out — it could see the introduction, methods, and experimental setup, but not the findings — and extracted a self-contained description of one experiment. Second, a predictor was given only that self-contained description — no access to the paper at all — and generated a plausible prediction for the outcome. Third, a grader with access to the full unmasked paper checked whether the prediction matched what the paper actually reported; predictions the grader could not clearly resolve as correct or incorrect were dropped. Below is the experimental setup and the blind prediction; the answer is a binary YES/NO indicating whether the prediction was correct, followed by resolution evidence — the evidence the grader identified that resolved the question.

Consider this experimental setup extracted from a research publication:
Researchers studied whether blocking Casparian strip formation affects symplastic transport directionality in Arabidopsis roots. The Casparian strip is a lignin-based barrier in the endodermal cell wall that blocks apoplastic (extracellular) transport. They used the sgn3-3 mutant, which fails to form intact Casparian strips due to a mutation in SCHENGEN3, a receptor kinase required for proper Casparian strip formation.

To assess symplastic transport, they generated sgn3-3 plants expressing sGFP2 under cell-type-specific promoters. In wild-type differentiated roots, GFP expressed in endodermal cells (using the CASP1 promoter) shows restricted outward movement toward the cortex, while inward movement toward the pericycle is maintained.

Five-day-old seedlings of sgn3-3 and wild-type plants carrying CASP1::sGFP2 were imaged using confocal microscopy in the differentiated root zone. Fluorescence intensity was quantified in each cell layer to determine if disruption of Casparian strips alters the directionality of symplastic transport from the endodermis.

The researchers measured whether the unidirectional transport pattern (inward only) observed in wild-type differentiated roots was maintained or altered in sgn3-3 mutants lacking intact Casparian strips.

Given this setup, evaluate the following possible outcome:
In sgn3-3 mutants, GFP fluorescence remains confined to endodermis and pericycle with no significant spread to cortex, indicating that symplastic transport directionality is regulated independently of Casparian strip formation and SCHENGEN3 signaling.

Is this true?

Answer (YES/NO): YES